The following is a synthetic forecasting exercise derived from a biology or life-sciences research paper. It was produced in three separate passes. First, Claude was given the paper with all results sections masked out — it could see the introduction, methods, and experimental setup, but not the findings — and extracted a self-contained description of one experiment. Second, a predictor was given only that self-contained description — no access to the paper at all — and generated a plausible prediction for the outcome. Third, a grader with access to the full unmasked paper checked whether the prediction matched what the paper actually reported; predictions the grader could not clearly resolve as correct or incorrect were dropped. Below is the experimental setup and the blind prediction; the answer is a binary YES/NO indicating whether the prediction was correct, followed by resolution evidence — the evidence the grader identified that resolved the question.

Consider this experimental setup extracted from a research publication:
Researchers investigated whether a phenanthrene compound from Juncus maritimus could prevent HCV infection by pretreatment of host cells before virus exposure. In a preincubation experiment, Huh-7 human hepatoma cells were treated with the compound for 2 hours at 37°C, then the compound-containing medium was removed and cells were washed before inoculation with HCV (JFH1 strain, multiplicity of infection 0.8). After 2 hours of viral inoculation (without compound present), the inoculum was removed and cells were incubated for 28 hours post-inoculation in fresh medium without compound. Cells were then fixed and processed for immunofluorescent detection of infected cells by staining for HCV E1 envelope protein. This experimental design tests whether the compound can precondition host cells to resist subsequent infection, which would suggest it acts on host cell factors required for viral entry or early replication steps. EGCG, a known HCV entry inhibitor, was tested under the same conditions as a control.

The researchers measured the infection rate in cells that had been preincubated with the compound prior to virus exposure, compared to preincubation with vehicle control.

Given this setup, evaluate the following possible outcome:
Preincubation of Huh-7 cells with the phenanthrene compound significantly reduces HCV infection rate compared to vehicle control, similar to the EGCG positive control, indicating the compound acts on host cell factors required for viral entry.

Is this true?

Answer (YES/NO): NO